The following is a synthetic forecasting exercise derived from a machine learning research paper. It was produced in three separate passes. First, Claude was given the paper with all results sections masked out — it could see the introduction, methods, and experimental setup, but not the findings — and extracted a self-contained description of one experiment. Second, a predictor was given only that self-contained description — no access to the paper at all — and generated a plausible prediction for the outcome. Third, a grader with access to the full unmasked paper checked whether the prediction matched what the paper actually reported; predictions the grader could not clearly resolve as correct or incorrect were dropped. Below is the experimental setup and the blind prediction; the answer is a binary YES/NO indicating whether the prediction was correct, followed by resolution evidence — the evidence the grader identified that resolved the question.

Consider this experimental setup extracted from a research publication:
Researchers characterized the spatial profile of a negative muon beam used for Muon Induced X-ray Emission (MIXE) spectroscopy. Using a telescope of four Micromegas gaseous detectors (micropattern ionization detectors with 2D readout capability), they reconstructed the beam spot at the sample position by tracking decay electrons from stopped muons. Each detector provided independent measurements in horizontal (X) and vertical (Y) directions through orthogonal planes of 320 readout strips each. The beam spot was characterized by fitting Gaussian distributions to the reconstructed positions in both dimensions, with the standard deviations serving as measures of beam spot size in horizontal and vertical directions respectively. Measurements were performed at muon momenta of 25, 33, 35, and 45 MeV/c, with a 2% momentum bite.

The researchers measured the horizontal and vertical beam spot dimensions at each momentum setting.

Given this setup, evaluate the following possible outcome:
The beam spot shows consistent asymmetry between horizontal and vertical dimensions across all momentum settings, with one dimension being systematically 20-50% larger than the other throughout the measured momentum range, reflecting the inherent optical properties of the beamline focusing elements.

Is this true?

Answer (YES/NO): NO